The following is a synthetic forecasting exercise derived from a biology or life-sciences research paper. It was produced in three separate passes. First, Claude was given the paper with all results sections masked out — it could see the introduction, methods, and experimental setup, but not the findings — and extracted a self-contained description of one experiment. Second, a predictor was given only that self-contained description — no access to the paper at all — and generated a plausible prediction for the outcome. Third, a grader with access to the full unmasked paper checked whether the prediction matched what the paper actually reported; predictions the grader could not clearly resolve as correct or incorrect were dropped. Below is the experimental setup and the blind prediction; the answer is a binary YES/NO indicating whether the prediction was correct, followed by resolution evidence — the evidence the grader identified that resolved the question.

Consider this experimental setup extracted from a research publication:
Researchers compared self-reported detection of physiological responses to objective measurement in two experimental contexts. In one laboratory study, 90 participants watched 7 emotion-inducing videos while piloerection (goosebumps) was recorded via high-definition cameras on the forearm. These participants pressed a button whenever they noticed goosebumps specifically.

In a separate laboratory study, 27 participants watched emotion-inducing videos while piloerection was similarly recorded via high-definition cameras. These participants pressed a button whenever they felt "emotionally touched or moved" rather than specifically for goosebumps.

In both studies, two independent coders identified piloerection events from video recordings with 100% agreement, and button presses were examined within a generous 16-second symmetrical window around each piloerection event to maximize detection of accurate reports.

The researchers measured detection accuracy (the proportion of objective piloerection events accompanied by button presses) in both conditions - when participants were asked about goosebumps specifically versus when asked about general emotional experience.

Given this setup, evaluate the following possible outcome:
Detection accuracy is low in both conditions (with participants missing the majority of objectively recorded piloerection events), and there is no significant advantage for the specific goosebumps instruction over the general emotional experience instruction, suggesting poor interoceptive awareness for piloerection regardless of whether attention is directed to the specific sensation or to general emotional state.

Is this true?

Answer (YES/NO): YES